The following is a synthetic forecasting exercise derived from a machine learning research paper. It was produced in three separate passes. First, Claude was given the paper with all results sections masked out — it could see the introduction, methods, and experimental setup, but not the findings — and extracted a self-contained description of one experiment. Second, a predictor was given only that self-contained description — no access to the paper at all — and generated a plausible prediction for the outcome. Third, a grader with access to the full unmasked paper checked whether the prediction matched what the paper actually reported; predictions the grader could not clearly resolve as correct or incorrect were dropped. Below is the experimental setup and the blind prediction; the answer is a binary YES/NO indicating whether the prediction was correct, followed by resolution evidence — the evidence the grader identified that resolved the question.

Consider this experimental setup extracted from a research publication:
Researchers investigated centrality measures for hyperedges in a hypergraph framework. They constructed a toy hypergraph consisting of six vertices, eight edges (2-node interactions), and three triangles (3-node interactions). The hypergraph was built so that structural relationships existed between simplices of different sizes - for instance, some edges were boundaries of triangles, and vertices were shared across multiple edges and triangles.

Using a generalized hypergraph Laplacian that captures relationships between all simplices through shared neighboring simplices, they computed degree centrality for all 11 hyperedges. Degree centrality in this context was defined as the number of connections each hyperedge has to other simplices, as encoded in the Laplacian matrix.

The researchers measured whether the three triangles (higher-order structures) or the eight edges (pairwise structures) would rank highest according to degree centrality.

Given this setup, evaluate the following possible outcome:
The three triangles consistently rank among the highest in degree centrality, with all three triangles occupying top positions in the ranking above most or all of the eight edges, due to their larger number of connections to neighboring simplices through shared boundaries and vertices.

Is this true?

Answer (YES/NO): YES